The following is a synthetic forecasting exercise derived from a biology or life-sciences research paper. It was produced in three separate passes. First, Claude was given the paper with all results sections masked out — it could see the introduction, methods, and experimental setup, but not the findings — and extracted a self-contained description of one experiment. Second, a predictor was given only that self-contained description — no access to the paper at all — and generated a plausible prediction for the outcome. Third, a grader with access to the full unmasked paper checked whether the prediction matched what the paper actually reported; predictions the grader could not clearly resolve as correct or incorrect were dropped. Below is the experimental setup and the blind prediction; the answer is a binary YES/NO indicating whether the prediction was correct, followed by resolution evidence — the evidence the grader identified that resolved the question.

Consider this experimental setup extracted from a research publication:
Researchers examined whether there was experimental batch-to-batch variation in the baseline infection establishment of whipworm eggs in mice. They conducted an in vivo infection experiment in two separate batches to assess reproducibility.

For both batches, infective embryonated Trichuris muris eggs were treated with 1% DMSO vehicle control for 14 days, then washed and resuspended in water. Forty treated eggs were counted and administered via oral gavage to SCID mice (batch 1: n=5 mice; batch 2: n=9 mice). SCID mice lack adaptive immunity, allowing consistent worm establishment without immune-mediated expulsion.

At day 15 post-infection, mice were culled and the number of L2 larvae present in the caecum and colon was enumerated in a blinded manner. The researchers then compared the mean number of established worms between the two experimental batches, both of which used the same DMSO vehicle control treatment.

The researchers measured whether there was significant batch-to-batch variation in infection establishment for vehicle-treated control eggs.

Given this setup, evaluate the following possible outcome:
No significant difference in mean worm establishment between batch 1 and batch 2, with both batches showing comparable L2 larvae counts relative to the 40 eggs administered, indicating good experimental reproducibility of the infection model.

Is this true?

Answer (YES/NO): NO